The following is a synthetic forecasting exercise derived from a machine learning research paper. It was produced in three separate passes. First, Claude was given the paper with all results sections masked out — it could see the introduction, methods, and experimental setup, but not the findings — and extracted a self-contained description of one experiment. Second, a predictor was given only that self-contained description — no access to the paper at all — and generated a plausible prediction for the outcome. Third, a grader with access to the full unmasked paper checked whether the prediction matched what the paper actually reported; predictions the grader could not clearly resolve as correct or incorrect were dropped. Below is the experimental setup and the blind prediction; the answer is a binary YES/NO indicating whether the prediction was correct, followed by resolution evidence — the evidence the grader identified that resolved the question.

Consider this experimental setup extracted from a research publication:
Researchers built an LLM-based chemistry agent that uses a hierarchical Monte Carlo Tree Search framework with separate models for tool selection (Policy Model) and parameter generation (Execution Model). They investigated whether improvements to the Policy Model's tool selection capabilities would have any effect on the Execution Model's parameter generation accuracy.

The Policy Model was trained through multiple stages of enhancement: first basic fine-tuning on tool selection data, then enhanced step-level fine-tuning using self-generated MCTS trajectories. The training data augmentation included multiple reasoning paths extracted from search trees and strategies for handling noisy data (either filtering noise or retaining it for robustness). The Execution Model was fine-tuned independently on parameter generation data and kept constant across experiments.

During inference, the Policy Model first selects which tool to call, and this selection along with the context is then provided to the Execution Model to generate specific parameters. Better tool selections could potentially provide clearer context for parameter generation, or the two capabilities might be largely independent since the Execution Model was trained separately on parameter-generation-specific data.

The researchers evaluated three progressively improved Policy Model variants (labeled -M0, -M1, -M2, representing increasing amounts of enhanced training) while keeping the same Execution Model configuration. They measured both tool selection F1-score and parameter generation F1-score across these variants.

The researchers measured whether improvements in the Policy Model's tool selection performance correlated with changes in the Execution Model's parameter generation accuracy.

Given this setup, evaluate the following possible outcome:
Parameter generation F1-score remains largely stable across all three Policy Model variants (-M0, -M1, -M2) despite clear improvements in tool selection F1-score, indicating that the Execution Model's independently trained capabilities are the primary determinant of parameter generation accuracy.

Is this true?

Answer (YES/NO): NO